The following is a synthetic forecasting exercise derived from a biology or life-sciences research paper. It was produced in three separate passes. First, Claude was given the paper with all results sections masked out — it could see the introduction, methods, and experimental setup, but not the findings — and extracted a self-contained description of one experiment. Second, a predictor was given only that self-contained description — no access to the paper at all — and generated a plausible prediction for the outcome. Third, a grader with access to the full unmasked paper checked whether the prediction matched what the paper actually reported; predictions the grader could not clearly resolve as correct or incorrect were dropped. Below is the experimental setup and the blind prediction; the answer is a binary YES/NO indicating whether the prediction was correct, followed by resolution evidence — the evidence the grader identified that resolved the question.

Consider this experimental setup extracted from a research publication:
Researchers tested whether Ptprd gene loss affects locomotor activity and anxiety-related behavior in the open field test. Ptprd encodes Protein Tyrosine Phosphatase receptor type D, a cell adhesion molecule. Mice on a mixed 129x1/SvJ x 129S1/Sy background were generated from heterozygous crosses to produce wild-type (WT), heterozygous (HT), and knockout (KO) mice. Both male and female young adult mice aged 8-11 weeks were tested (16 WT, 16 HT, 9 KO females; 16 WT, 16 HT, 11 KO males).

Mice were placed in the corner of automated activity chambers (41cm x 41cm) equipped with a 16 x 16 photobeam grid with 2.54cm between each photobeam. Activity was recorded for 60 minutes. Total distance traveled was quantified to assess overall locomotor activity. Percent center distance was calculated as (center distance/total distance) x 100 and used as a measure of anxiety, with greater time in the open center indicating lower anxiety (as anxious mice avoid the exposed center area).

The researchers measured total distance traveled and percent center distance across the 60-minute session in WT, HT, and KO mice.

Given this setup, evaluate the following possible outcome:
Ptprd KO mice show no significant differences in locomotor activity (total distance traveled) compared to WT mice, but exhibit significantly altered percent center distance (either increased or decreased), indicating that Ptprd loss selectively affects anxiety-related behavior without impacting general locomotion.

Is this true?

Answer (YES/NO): NO